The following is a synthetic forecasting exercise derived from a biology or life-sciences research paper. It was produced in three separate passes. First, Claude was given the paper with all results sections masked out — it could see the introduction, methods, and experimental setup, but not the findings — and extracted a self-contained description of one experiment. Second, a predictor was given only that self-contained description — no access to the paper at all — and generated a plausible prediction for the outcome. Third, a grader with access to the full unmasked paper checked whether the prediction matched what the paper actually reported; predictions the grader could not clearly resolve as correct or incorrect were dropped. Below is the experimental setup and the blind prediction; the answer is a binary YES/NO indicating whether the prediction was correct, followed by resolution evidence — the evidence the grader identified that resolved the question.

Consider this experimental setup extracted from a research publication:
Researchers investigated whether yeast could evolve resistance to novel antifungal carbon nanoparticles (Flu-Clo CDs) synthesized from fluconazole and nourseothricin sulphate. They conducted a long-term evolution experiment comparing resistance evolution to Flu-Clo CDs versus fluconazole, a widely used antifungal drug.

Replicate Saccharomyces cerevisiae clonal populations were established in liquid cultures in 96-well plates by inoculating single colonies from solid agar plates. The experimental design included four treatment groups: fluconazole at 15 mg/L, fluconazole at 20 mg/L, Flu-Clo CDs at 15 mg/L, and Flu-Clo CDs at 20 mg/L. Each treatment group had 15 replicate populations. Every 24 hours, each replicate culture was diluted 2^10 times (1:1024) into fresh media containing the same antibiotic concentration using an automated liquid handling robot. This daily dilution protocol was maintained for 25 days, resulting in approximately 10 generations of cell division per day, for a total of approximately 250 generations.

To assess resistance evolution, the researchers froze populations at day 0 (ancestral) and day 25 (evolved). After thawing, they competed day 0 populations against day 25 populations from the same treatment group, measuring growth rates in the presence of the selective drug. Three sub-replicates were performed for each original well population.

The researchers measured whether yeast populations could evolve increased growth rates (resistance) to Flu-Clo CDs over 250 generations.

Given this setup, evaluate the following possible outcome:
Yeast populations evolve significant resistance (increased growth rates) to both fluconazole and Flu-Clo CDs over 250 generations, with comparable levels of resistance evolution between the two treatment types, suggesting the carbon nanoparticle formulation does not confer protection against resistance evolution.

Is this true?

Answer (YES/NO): YES